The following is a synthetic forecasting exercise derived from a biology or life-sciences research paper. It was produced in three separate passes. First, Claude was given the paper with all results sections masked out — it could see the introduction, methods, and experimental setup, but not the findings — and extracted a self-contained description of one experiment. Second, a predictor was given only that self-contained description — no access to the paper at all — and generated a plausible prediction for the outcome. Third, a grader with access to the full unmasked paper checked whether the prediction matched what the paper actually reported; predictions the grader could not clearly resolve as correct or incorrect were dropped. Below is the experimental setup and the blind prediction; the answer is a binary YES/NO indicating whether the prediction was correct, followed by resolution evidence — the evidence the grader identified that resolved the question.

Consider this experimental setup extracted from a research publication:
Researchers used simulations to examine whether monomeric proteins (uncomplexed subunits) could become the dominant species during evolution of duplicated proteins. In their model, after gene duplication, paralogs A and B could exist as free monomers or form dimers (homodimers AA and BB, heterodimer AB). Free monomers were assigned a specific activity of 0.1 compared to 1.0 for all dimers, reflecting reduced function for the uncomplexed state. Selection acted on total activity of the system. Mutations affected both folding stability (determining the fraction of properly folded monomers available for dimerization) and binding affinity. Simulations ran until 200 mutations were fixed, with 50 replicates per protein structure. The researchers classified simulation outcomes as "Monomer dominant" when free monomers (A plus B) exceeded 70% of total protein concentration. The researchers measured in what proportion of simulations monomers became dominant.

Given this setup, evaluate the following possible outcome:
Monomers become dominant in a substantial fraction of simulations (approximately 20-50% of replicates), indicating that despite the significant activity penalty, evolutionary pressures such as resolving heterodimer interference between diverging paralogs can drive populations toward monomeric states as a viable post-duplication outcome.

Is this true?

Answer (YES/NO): NO